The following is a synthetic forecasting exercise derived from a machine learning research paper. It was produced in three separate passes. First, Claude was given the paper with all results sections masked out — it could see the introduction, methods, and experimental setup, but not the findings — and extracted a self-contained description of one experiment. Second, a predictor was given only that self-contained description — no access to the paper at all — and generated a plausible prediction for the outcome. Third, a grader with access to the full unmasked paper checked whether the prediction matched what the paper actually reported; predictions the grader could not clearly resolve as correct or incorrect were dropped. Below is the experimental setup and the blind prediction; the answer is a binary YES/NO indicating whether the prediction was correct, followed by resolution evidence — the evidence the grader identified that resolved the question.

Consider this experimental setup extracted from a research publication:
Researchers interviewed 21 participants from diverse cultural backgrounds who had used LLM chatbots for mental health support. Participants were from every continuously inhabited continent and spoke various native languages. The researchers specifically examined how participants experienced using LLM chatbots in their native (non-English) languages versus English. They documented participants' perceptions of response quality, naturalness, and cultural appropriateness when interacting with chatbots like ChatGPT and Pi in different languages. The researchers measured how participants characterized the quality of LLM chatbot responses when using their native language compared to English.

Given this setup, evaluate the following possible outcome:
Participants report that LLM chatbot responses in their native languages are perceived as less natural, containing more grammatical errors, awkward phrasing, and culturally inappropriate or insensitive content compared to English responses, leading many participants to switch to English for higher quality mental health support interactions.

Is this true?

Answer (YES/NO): YES